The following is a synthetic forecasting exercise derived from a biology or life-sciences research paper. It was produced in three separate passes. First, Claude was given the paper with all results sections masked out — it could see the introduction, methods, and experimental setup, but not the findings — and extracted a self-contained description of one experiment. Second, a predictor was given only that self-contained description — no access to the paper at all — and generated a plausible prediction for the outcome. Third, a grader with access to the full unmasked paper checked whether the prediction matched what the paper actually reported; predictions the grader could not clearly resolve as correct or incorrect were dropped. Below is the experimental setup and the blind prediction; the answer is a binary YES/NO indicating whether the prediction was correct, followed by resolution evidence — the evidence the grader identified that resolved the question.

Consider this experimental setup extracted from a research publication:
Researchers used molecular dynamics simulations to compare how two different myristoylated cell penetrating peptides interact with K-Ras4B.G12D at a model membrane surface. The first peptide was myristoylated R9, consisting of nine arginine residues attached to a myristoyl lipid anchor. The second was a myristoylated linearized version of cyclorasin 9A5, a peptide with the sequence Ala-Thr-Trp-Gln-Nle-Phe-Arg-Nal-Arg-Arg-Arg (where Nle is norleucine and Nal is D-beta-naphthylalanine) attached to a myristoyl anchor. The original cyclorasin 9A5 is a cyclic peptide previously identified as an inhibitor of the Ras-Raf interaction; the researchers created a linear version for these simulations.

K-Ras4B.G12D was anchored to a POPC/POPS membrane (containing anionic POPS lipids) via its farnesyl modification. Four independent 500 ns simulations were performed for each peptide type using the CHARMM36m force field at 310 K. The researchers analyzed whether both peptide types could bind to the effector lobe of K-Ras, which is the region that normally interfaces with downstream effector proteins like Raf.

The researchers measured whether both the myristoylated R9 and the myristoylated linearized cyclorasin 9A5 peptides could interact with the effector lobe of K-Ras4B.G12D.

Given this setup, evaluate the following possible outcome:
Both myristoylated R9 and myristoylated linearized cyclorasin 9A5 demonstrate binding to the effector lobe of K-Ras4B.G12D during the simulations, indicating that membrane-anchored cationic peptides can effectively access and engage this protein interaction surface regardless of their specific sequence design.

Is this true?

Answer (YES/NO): YES